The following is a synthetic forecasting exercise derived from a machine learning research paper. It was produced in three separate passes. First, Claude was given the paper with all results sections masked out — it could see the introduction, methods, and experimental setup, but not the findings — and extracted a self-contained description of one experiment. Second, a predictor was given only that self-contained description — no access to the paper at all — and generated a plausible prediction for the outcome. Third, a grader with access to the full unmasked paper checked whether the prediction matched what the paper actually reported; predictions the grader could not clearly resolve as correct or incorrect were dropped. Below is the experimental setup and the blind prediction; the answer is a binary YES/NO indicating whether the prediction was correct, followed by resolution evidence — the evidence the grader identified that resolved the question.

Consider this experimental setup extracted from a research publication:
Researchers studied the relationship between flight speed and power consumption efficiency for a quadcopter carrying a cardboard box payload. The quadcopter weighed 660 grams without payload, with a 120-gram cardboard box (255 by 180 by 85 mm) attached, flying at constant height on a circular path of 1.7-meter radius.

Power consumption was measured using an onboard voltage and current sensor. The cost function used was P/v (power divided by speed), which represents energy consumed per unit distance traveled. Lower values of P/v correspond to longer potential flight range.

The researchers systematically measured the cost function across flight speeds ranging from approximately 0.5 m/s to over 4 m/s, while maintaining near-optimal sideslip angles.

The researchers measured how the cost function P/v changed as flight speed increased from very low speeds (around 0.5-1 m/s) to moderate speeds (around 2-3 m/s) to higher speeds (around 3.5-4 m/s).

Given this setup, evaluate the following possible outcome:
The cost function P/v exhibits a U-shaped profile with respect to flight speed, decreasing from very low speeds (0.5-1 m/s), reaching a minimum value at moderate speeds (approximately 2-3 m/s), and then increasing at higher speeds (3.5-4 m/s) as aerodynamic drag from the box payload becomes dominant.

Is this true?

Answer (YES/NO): NO